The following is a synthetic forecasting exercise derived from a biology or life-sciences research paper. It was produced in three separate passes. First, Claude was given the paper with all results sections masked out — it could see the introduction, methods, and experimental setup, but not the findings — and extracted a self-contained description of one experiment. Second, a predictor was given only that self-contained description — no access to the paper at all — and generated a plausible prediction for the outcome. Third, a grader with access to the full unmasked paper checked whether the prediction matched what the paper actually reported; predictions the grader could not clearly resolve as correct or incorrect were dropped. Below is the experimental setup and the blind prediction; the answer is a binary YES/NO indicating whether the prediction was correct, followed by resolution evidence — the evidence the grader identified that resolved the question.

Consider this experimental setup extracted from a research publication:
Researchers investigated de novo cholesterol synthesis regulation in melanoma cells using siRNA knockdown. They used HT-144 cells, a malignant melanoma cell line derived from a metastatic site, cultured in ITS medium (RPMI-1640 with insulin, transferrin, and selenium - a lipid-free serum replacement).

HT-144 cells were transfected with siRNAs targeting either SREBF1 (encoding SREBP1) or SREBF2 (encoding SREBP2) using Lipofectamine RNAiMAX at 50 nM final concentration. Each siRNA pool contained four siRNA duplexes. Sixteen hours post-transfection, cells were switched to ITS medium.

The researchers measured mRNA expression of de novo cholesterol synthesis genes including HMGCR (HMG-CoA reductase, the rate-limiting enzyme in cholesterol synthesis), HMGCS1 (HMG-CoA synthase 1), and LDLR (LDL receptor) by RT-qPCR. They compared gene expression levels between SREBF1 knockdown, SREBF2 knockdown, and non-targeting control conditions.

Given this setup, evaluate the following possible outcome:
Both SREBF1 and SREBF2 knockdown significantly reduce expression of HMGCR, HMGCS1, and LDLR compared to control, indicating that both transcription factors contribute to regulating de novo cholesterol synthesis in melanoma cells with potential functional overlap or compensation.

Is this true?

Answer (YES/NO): NO